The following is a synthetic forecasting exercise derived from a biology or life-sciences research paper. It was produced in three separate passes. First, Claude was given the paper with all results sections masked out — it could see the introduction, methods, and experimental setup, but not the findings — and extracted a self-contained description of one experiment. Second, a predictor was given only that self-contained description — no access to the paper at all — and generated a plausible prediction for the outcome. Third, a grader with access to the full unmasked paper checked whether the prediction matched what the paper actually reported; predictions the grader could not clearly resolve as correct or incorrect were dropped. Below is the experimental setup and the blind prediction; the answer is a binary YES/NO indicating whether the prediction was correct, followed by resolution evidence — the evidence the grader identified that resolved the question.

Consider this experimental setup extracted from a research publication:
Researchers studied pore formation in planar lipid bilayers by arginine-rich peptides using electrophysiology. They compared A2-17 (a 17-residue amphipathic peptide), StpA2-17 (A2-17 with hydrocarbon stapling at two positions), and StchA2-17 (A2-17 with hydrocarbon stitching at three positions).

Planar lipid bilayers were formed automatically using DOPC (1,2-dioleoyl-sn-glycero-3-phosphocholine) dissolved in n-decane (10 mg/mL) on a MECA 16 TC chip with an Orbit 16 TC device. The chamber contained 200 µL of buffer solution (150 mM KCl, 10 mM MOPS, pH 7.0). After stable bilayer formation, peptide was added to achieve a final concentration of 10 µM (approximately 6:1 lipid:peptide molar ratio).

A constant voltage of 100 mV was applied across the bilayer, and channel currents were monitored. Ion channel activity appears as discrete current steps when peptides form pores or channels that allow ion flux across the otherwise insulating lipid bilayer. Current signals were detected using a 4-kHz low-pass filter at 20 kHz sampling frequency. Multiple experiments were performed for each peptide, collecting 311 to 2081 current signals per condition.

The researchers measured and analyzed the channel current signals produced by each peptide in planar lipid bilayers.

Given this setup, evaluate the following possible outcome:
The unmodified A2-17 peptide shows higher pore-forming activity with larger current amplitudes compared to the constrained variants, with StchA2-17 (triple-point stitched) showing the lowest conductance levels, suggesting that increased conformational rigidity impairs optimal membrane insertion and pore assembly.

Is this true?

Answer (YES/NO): YES